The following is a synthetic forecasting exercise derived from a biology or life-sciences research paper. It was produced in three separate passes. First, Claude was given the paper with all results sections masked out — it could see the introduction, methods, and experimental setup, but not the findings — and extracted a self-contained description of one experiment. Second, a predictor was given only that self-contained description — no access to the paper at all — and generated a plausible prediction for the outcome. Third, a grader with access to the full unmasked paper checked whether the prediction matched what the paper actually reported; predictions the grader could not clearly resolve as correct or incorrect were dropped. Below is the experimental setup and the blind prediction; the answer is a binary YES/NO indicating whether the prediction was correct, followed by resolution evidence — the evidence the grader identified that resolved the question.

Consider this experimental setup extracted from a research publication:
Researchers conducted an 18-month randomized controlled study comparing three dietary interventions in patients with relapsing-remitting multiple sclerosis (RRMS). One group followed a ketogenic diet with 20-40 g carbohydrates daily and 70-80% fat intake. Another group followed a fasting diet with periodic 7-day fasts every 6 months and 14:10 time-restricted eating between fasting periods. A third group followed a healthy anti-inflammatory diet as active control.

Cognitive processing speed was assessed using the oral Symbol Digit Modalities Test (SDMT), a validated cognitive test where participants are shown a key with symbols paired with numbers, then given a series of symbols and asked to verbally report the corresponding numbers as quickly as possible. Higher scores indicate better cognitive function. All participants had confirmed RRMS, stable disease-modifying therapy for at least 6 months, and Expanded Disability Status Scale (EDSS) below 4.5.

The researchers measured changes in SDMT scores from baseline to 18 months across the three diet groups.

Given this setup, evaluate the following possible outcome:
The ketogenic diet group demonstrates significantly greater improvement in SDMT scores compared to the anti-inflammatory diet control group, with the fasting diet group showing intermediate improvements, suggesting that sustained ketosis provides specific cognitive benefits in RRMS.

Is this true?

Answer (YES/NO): NO